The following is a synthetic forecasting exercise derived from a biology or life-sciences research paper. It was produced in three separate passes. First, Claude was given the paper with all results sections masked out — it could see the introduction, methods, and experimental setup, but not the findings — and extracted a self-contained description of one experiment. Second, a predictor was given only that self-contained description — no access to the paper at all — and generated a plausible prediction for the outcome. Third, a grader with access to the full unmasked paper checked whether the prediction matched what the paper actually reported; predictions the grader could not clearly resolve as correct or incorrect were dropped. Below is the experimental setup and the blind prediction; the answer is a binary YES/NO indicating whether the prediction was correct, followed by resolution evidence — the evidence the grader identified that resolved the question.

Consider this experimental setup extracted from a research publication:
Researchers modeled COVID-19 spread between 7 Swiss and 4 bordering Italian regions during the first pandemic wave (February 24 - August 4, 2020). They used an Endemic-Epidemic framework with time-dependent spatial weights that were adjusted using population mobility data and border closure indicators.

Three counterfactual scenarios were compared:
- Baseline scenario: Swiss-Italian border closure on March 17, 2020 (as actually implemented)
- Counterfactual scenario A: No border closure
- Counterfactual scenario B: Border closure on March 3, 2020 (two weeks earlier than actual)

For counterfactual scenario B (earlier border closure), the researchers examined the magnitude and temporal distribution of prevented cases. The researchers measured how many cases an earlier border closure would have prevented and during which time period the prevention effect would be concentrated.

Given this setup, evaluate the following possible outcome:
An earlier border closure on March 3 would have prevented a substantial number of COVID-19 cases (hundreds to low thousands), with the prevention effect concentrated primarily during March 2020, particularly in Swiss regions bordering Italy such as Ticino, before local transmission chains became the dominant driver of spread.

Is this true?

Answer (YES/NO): NO